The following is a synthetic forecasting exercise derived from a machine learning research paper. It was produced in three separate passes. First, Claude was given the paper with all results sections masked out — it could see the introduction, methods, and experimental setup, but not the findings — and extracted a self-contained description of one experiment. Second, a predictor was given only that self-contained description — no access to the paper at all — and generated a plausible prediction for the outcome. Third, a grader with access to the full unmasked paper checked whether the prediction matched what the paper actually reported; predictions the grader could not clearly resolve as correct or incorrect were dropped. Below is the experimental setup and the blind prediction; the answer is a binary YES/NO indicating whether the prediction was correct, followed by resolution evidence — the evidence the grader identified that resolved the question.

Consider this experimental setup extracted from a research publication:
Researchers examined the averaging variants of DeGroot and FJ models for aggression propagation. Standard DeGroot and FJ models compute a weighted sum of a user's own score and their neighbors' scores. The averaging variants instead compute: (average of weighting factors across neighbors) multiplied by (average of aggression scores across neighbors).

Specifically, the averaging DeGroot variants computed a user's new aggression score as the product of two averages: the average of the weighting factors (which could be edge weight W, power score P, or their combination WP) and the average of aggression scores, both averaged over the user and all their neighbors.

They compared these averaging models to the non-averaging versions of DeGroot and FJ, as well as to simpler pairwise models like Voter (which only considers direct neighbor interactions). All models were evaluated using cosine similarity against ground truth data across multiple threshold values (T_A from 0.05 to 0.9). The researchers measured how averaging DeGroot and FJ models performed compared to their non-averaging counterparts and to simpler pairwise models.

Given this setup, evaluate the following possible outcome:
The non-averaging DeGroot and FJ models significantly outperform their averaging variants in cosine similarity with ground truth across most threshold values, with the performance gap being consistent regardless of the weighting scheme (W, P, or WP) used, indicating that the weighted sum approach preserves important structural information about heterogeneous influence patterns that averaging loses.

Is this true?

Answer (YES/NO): NO